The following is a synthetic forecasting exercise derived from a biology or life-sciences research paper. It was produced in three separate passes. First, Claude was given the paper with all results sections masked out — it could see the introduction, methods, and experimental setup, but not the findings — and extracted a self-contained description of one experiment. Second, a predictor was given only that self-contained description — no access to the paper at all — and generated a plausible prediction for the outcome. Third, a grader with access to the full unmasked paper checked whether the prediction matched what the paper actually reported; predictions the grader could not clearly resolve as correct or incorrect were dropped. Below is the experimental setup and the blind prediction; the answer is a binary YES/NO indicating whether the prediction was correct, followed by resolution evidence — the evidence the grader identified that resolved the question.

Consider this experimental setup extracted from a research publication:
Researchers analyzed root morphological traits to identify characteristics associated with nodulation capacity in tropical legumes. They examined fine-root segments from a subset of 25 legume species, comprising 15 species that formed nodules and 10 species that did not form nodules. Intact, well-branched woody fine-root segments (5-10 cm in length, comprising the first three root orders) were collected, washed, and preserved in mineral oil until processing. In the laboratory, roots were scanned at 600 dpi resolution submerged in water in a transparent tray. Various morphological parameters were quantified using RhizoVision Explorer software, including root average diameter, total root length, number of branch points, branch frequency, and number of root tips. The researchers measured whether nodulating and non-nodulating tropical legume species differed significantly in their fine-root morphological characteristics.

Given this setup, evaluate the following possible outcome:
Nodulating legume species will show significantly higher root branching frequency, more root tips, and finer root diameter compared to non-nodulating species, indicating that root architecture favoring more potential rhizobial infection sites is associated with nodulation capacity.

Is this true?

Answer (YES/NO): NO